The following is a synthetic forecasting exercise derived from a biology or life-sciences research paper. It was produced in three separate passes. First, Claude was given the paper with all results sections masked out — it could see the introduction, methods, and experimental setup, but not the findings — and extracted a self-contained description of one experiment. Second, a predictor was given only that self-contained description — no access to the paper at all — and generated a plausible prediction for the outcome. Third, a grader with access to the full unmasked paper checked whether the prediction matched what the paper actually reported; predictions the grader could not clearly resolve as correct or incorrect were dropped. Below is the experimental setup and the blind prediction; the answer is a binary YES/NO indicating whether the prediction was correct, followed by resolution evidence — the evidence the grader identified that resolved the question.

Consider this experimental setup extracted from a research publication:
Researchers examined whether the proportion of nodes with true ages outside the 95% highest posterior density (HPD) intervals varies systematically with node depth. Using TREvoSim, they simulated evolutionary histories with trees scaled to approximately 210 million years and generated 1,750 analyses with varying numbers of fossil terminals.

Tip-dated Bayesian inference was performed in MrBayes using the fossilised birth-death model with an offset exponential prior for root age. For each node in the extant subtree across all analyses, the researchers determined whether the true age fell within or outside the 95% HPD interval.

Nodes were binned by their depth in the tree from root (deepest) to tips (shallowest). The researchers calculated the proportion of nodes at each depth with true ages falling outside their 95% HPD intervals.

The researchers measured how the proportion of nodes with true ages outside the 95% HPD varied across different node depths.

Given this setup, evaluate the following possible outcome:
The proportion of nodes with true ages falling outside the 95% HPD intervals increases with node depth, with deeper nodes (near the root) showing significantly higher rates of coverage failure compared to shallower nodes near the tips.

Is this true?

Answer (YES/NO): NO